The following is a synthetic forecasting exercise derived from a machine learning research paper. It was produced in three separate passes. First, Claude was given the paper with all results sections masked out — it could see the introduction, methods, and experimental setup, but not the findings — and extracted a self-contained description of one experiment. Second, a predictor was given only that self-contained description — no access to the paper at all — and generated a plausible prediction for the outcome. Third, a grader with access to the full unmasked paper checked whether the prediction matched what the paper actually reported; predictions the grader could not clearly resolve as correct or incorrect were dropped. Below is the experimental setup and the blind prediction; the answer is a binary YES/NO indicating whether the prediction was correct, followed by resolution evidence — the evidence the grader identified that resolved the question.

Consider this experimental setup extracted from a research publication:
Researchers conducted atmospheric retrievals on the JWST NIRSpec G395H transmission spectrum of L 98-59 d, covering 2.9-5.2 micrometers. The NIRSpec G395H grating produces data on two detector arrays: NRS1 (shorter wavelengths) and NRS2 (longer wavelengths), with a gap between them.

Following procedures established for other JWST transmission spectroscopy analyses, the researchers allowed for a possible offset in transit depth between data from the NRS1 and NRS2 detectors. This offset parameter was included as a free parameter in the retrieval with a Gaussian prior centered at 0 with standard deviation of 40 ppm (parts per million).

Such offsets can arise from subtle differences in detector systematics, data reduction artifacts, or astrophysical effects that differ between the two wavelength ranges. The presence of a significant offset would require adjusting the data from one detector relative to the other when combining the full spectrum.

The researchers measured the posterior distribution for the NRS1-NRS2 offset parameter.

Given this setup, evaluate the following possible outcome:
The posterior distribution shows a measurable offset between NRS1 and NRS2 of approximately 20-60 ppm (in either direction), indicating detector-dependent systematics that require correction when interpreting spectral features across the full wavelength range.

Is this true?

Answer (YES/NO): YES